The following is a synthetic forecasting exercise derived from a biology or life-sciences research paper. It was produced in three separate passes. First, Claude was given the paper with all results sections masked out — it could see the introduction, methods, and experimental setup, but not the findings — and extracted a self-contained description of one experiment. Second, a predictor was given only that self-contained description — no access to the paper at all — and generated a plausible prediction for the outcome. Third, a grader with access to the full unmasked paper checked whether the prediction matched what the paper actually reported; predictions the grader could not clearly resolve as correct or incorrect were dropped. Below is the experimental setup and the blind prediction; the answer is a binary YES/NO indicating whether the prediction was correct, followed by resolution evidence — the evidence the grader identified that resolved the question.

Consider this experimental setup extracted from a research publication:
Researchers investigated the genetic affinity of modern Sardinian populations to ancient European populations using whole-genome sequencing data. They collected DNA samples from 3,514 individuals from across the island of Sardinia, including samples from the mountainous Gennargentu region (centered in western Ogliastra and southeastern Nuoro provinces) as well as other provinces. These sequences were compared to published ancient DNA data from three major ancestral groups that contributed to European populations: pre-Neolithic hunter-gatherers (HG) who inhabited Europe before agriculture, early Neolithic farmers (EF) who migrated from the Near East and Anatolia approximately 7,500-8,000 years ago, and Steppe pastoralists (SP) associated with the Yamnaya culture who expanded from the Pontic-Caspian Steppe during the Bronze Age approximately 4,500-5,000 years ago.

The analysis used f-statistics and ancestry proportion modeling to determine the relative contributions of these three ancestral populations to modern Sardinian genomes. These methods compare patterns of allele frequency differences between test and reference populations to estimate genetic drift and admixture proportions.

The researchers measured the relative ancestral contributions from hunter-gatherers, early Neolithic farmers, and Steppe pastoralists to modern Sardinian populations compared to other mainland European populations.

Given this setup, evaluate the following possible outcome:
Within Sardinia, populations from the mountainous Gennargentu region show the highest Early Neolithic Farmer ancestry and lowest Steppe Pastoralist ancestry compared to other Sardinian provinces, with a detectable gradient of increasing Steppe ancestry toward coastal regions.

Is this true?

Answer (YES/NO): YES